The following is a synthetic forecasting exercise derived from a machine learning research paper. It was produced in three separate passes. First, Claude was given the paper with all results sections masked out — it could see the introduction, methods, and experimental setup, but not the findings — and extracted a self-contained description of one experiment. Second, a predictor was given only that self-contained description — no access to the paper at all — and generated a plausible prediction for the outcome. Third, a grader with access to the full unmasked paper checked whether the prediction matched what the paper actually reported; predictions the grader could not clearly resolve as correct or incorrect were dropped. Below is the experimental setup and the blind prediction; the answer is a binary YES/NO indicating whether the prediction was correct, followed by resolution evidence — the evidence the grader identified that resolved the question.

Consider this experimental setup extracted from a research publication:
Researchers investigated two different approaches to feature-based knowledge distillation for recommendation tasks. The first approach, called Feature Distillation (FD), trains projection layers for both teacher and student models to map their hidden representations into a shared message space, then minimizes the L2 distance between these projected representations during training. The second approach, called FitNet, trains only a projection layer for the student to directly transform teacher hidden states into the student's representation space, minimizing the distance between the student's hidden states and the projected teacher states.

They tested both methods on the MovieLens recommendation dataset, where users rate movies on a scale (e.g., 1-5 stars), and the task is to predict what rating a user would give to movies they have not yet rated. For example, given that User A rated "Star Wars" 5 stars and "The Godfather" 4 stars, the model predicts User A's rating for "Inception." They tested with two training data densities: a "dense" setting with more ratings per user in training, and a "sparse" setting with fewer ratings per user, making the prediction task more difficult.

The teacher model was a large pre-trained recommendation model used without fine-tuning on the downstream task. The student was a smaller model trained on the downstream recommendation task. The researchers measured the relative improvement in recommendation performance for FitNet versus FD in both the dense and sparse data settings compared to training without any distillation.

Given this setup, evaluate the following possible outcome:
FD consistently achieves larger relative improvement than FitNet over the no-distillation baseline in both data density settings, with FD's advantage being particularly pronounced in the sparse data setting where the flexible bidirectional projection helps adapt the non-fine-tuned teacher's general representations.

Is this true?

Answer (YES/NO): NO